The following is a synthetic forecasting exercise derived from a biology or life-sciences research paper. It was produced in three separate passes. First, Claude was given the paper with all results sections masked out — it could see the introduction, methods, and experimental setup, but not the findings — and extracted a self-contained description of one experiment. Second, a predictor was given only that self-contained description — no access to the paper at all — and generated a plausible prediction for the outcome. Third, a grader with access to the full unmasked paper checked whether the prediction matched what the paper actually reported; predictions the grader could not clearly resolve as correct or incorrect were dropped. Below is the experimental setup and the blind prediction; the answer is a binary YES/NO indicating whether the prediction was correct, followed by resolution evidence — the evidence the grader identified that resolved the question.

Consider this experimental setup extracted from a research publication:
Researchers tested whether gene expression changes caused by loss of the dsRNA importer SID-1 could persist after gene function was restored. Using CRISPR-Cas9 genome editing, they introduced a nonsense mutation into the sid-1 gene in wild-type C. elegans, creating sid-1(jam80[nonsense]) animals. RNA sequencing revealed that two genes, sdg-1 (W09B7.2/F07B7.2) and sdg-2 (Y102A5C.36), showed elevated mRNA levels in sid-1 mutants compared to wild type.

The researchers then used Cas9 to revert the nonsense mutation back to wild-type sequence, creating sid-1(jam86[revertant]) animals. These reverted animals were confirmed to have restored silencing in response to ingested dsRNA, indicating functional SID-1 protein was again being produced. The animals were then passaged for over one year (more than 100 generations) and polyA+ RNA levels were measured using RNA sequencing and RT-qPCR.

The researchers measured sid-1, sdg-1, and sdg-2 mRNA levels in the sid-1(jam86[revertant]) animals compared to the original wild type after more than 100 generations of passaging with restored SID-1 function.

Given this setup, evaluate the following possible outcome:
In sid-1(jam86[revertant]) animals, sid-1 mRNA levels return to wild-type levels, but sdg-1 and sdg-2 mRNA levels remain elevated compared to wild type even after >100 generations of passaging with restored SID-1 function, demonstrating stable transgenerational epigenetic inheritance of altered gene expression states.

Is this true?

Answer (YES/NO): YES